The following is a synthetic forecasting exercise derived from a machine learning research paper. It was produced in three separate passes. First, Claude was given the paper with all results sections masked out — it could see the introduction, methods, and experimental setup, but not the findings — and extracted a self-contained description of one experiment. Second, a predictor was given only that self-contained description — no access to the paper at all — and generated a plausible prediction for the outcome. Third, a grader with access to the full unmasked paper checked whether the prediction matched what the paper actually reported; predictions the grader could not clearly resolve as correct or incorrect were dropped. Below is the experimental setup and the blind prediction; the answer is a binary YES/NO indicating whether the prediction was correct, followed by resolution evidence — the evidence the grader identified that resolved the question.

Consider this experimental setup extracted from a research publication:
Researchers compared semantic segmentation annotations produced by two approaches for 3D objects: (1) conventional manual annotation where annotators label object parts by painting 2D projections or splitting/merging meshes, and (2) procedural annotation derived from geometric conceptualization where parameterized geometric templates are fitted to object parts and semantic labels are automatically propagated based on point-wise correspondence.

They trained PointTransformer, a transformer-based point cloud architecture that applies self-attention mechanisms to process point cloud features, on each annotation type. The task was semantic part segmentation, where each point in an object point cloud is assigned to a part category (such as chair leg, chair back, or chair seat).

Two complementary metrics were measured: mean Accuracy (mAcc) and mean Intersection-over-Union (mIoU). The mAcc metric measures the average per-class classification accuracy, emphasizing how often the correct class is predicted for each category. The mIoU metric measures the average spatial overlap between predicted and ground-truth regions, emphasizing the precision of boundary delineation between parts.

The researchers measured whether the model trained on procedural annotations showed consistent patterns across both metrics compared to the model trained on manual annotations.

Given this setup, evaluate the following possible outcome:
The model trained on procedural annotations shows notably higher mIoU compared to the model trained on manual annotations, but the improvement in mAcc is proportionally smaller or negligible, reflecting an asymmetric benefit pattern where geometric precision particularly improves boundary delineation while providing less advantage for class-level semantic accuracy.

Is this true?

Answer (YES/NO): NO